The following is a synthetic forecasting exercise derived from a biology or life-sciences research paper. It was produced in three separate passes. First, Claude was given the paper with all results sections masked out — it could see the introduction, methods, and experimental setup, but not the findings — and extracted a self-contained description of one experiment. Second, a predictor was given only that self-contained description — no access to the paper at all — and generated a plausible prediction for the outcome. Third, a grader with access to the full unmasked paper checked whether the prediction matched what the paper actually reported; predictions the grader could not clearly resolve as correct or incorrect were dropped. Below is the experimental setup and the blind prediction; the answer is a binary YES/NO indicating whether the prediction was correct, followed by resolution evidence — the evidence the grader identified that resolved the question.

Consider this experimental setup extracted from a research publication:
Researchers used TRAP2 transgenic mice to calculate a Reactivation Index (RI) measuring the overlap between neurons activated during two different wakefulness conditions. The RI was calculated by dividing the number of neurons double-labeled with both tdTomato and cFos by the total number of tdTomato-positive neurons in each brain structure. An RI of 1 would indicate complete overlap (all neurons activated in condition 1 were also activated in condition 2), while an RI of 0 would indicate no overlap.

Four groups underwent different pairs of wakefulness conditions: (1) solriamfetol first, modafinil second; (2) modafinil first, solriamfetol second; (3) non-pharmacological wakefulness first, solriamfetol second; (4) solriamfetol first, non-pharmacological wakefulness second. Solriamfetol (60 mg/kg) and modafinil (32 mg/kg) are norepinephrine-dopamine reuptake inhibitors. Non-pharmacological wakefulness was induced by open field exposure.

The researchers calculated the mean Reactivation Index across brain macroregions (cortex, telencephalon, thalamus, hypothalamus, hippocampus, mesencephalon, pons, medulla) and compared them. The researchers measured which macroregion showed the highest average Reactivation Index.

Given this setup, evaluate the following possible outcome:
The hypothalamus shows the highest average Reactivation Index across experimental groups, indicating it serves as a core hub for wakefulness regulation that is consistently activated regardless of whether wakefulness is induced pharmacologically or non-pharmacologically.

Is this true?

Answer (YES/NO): NO